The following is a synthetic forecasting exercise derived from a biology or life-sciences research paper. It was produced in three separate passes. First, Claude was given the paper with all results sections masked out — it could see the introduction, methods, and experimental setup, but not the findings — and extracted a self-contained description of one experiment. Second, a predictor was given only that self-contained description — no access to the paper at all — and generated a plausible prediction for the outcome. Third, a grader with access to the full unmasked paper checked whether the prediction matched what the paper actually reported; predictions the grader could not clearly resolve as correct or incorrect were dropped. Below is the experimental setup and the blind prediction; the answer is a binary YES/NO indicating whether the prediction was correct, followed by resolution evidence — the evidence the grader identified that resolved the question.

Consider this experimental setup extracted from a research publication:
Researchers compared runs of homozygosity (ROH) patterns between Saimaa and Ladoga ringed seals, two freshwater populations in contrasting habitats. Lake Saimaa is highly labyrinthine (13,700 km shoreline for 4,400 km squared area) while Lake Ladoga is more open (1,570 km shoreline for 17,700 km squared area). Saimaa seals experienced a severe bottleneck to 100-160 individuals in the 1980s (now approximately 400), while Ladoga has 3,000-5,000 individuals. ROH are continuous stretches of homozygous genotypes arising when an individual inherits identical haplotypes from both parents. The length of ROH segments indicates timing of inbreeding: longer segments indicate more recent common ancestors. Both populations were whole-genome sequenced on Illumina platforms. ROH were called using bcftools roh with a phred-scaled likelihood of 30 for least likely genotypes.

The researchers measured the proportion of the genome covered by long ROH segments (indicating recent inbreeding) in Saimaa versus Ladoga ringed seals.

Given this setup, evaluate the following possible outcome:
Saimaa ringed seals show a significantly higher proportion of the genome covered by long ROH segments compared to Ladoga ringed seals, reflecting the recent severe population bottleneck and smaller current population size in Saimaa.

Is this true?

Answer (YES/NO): YES